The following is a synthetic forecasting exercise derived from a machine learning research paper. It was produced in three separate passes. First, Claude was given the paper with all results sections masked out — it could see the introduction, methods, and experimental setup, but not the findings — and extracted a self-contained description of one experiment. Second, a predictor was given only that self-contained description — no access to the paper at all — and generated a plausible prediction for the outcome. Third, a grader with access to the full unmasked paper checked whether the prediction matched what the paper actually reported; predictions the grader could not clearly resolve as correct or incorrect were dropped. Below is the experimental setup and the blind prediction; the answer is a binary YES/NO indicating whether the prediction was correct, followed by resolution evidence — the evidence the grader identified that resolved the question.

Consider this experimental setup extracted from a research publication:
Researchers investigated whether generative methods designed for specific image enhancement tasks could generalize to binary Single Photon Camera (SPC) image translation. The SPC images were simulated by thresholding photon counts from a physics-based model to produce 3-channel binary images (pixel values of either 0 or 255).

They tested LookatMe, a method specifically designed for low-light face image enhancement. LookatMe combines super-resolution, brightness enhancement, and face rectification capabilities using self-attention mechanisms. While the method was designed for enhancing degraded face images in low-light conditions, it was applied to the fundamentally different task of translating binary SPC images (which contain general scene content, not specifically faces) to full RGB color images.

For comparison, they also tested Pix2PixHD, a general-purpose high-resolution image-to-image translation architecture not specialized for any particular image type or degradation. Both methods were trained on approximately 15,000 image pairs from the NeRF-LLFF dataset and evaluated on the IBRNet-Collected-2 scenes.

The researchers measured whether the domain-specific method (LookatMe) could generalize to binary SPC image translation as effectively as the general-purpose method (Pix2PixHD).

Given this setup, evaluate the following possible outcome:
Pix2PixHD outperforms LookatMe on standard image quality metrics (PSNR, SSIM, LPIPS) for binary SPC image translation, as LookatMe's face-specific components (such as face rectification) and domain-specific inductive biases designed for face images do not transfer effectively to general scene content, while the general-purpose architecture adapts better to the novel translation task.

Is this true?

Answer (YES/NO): YES